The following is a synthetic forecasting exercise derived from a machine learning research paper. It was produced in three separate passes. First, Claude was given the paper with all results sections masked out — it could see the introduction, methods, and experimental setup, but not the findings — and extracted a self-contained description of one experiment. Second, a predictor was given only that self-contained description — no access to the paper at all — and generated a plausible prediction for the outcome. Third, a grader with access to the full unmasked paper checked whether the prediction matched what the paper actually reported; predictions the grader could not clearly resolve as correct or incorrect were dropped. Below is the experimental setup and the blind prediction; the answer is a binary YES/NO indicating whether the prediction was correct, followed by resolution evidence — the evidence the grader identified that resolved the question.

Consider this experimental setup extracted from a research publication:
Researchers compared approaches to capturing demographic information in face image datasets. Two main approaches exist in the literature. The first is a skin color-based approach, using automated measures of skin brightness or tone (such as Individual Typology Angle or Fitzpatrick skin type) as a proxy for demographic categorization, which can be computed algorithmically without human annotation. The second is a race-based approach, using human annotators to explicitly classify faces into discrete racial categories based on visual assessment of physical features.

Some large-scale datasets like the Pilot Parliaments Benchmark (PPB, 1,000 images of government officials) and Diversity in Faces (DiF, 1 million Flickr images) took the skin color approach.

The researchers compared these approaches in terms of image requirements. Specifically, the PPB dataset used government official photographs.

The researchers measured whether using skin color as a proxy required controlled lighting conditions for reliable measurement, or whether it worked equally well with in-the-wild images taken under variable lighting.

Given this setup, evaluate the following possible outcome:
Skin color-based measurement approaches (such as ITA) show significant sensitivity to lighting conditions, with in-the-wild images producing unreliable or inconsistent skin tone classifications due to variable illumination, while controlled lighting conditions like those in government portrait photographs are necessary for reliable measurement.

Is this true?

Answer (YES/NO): YES